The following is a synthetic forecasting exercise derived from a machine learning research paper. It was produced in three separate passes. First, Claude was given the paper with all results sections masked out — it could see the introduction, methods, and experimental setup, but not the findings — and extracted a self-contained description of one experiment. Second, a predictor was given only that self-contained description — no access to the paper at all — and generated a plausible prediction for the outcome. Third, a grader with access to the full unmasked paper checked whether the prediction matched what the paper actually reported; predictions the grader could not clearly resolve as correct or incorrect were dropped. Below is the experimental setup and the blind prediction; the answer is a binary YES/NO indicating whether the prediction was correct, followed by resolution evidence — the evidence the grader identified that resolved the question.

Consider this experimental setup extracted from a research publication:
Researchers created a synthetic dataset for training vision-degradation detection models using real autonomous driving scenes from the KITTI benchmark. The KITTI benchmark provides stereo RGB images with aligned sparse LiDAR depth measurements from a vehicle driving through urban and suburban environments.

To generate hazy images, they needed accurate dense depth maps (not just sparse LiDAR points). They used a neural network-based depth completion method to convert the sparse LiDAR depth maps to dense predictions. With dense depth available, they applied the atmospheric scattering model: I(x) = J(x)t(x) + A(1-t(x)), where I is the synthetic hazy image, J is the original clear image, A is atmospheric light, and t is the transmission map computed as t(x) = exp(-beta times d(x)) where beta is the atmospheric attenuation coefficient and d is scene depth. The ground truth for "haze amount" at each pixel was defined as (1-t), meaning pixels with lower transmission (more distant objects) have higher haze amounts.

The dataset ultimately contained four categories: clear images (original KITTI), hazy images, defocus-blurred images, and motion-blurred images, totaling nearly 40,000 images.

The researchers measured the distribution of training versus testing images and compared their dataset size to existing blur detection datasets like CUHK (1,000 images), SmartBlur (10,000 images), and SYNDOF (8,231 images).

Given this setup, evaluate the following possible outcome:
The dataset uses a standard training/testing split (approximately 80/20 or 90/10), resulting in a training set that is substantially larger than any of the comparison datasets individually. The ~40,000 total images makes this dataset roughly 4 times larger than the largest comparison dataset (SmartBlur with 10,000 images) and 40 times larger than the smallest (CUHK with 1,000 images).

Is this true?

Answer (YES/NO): NO